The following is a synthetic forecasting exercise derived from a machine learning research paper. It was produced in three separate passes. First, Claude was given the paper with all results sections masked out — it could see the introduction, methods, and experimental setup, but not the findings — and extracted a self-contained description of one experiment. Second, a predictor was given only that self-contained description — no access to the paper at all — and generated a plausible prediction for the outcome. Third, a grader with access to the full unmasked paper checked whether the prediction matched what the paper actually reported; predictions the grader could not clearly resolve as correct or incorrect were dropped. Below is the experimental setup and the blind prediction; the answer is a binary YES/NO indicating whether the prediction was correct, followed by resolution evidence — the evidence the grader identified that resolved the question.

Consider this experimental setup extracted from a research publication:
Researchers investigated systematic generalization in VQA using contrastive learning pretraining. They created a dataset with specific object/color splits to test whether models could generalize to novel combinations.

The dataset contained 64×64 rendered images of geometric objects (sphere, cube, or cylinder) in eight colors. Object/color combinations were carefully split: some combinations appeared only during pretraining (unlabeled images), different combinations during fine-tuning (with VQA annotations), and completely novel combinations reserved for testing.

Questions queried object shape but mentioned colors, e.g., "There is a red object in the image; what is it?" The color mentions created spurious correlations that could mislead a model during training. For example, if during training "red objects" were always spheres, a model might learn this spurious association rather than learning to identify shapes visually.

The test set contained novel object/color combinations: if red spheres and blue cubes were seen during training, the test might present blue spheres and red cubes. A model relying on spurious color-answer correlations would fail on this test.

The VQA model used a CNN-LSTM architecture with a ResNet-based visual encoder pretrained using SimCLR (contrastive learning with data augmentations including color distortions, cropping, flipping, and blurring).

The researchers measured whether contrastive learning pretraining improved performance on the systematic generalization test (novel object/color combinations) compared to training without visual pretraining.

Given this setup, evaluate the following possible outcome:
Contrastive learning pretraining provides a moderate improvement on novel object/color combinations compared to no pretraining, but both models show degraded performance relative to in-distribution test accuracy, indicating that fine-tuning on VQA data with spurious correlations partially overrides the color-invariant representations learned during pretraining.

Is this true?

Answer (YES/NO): NO